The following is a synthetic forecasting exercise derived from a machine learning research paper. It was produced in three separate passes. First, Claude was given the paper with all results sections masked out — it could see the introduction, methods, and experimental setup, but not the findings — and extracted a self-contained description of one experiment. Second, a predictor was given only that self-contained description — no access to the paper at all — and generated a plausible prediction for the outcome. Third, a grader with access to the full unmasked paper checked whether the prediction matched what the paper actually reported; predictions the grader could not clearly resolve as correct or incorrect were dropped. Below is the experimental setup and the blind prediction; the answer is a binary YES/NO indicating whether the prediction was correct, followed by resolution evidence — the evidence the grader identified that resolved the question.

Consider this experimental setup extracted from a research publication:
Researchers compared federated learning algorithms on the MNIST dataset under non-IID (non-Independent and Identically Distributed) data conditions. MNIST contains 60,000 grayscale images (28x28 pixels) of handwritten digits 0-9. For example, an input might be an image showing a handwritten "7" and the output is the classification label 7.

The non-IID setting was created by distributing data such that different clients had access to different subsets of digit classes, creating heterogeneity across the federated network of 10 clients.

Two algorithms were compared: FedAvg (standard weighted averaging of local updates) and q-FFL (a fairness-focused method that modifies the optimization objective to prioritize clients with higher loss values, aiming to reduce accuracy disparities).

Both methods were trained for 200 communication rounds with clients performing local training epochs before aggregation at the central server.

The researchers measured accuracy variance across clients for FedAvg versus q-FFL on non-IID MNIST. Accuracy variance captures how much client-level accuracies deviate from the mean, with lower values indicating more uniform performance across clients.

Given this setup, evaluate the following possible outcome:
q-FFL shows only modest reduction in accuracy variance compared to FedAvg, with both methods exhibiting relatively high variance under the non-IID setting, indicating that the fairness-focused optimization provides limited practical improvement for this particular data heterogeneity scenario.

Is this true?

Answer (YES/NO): NO